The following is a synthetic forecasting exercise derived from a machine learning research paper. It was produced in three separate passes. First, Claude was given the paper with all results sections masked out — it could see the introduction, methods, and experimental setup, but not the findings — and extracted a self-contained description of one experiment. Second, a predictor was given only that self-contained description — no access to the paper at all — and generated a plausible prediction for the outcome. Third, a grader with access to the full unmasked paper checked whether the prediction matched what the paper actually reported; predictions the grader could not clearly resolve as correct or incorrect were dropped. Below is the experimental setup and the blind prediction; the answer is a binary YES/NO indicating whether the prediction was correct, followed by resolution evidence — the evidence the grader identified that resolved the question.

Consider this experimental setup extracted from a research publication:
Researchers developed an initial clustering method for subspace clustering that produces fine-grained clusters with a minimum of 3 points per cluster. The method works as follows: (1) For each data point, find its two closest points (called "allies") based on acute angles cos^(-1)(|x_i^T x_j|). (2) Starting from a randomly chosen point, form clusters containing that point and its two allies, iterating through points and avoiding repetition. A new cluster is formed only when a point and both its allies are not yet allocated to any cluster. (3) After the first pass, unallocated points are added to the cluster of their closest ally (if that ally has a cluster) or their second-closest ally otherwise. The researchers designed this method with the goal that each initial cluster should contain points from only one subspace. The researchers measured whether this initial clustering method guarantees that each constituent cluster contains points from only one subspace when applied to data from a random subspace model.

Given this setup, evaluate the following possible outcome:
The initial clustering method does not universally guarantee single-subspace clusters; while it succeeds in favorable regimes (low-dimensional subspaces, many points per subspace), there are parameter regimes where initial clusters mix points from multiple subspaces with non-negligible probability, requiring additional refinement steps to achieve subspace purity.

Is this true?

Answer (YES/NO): NO